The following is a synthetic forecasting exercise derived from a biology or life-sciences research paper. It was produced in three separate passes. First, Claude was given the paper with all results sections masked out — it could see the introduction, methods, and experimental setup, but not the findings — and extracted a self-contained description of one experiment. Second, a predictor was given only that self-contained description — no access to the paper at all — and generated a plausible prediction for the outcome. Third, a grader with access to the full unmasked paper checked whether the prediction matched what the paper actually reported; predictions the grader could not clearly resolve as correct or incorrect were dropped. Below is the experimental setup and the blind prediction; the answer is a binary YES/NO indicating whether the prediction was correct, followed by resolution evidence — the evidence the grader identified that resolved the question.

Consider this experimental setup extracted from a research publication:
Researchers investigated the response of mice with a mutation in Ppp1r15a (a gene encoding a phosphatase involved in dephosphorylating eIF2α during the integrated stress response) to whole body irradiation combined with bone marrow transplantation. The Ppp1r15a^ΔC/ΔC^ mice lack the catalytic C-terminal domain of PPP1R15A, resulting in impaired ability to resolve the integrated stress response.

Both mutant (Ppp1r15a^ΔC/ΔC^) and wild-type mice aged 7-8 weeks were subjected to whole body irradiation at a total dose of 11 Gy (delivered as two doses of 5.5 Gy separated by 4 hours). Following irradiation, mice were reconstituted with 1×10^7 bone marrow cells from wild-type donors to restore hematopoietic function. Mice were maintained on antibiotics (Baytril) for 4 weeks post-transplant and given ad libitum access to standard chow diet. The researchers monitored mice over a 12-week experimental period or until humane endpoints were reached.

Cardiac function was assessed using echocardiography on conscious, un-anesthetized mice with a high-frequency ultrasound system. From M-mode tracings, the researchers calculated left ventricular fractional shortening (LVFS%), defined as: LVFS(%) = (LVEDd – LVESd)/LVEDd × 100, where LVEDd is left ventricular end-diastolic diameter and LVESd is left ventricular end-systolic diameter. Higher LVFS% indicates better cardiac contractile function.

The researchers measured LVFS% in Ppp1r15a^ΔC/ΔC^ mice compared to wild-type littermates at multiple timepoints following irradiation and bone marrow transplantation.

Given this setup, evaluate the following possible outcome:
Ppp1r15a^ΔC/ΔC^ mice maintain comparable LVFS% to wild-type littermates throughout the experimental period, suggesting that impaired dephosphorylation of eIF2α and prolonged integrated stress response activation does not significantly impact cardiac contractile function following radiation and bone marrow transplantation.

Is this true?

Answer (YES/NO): NO